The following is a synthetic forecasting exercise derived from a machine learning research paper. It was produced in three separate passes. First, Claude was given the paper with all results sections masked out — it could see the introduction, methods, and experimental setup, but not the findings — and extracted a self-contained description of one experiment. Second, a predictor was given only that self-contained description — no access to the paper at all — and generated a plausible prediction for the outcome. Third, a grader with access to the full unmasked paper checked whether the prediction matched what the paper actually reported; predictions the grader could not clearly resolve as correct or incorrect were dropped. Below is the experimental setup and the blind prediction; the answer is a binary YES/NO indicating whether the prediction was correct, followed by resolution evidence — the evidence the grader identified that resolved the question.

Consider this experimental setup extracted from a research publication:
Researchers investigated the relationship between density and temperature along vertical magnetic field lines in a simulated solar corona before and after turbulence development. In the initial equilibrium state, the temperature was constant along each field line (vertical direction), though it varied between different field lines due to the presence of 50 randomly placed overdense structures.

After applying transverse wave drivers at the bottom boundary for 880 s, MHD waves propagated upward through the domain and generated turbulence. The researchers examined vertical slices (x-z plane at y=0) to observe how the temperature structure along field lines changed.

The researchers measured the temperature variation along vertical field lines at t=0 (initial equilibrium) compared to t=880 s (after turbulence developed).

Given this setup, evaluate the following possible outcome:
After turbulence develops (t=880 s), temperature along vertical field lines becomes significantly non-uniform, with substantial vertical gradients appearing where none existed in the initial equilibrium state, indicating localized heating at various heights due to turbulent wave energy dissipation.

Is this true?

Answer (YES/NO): NO